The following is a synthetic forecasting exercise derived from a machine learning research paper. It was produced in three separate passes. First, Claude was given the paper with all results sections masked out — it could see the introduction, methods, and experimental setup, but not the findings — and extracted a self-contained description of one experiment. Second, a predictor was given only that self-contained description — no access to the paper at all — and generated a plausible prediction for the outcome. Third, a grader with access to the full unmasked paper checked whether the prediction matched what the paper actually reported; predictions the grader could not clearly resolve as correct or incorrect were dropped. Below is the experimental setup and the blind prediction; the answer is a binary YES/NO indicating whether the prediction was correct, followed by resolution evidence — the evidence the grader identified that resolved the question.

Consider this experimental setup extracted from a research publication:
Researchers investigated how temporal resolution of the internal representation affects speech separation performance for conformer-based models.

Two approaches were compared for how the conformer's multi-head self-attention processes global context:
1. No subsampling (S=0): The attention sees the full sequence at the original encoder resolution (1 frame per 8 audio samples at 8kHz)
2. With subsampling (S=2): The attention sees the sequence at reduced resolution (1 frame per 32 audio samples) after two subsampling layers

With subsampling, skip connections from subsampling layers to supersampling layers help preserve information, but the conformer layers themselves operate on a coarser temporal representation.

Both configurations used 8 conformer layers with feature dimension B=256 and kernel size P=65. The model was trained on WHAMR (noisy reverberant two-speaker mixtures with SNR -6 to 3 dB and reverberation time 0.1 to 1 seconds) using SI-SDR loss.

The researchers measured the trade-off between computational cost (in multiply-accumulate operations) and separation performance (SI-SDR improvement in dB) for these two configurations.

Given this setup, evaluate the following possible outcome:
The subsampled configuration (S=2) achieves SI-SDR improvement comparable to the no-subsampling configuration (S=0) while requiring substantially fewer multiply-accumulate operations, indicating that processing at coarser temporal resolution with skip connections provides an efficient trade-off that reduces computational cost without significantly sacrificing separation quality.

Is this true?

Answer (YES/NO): NO